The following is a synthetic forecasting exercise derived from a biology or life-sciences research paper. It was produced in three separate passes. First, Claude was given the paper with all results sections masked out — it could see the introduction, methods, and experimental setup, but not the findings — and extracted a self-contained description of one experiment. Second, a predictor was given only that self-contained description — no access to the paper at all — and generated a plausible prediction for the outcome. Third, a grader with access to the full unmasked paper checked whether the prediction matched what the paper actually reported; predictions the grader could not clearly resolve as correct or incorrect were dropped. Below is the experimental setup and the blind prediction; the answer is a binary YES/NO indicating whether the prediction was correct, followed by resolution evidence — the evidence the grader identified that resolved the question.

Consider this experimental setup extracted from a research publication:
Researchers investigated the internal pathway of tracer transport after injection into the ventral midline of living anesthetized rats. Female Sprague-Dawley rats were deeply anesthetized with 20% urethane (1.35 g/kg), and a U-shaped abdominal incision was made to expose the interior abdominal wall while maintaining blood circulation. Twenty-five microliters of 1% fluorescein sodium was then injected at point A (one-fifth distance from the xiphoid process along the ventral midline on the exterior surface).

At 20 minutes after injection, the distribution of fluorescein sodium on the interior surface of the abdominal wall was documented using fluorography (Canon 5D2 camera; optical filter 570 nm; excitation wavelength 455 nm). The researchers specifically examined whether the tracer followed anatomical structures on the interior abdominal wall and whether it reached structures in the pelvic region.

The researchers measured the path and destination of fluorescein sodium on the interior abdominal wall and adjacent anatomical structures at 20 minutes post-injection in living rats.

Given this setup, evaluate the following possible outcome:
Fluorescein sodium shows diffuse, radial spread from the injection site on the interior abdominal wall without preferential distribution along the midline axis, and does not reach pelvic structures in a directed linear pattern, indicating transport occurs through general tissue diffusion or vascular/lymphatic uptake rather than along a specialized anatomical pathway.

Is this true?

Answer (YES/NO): NO